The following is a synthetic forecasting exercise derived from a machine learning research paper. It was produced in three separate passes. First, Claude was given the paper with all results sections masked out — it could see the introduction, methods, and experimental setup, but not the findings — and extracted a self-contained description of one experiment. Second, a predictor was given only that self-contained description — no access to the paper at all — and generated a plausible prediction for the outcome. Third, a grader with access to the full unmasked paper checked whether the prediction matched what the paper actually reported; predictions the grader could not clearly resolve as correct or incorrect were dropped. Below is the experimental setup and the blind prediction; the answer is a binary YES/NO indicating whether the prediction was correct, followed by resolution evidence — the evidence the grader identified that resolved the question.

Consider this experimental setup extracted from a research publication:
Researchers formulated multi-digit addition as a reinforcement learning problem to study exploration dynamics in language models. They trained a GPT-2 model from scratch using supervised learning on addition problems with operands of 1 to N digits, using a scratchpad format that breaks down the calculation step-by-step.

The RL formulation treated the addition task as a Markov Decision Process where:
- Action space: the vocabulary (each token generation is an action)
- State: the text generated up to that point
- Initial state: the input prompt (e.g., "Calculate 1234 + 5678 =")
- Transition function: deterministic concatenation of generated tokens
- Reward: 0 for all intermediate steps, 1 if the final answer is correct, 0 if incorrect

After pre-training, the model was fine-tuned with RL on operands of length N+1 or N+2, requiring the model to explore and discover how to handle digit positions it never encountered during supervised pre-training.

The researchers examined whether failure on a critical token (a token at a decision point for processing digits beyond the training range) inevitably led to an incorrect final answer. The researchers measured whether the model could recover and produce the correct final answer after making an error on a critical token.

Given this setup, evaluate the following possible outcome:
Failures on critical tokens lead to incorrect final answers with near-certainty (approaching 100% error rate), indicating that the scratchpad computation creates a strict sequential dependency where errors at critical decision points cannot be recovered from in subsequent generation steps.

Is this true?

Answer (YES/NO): YES